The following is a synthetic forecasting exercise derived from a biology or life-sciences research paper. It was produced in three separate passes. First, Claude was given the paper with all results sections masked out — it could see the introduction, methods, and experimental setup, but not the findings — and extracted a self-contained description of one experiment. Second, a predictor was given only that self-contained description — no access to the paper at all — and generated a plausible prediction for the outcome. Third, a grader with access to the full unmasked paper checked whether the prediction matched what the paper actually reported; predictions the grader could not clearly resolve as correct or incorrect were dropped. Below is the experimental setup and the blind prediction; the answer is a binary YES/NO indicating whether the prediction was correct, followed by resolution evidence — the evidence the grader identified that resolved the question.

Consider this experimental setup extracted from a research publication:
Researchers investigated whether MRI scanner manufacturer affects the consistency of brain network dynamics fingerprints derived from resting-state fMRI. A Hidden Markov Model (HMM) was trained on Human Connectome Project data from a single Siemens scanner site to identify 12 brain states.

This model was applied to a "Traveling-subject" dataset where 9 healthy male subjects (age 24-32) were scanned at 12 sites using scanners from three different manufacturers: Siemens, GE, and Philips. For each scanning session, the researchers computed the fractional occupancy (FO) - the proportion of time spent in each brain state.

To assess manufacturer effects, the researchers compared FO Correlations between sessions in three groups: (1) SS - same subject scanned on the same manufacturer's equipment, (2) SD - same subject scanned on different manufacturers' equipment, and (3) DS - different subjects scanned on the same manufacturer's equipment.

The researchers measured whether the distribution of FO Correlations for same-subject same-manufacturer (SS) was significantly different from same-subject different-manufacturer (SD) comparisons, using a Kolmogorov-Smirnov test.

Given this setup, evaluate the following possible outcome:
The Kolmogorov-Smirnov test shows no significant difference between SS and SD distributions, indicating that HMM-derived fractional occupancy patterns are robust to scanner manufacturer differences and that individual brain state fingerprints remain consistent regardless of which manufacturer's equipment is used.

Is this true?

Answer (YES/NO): NO